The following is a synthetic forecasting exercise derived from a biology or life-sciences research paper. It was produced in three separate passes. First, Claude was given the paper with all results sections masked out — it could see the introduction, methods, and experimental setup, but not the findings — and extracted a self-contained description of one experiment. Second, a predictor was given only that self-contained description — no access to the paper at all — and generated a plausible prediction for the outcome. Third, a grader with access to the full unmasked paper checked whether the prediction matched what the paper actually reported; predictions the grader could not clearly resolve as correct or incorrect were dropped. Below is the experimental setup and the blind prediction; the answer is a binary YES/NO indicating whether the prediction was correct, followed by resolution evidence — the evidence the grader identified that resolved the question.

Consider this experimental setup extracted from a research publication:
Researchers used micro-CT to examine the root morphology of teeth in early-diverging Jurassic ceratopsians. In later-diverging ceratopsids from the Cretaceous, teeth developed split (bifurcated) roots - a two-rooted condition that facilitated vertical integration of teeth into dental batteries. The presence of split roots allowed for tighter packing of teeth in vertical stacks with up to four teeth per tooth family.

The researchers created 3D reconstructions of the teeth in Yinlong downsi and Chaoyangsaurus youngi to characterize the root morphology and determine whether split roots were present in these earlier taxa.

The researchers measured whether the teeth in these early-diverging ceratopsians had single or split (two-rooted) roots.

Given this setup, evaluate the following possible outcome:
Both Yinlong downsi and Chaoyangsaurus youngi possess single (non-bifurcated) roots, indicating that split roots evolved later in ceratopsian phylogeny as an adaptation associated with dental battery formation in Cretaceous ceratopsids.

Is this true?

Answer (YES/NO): YES